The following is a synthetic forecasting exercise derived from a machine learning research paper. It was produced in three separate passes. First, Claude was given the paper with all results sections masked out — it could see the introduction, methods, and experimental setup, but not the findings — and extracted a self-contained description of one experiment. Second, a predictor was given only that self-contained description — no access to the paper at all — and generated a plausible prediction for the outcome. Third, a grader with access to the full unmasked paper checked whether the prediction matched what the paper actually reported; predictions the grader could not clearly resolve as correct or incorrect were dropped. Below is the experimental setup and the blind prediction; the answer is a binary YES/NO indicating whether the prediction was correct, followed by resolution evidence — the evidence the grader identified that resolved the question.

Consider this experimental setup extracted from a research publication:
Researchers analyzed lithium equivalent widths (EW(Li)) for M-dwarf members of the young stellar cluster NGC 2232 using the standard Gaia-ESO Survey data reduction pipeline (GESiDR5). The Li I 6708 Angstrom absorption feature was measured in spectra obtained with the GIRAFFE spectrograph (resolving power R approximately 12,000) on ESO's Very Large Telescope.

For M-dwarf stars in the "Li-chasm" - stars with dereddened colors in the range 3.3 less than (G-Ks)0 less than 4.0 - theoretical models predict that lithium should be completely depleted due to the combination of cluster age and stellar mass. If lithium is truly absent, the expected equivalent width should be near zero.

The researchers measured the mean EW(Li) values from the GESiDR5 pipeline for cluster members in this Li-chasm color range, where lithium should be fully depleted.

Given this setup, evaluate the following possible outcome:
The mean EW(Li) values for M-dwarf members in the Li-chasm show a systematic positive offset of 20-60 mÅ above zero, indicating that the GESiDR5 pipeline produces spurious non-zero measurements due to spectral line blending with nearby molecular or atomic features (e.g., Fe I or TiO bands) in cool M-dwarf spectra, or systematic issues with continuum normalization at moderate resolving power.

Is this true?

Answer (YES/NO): NO